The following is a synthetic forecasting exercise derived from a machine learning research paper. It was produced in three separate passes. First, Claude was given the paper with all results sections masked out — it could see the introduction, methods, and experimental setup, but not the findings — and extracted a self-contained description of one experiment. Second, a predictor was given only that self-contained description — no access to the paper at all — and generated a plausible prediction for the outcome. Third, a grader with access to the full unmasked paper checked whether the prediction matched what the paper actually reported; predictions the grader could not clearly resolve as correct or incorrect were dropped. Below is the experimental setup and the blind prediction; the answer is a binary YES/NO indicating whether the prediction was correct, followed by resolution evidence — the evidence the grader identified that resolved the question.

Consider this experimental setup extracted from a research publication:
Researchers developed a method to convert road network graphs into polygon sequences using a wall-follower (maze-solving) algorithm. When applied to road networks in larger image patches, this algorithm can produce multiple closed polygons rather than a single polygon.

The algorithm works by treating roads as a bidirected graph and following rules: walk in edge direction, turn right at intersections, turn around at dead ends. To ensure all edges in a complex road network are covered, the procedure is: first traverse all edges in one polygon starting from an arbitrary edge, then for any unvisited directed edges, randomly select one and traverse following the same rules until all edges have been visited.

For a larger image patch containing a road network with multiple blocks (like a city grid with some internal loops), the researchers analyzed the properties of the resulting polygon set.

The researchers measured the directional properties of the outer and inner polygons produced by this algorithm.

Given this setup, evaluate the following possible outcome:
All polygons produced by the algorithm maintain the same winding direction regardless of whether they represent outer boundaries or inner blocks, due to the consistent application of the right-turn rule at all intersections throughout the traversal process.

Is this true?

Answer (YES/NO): NO